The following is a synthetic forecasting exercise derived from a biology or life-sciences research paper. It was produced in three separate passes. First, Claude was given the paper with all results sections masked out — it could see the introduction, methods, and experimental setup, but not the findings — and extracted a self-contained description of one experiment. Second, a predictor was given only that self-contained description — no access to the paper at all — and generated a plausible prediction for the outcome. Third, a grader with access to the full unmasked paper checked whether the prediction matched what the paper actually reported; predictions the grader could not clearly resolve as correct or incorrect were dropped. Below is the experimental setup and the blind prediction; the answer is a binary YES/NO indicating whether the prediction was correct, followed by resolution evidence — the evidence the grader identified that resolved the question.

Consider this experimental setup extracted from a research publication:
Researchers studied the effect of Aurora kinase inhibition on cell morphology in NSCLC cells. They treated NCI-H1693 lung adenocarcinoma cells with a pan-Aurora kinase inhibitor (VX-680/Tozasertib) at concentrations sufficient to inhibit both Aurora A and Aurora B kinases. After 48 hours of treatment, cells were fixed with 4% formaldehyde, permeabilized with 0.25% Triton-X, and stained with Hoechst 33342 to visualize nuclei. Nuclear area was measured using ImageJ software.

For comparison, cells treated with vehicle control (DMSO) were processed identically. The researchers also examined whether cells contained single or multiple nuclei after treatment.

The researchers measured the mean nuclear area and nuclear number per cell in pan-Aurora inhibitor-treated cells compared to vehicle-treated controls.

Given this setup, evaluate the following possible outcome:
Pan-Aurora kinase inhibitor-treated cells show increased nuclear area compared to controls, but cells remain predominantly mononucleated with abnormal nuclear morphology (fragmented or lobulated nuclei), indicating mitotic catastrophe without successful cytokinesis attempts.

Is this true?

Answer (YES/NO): NO